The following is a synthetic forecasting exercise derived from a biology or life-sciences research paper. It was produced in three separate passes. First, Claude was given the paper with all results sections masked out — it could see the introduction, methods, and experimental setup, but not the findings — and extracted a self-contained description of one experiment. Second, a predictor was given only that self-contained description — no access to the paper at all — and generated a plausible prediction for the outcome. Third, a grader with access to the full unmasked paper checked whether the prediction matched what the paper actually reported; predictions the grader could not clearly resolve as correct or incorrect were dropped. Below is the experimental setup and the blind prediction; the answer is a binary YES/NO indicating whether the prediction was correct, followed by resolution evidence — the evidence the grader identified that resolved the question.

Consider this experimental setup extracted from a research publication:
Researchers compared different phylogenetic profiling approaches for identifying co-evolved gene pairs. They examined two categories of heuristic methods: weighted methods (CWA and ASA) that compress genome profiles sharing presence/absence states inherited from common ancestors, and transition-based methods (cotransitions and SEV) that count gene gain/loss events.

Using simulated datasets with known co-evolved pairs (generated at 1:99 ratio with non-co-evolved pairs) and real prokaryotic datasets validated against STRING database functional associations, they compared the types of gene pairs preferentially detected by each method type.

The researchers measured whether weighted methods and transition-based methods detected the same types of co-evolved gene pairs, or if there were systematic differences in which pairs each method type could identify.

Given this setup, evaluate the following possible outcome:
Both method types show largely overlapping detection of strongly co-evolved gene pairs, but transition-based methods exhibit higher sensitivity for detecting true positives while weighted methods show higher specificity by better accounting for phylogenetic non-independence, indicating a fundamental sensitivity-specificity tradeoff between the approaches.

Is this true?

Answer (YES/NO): NO